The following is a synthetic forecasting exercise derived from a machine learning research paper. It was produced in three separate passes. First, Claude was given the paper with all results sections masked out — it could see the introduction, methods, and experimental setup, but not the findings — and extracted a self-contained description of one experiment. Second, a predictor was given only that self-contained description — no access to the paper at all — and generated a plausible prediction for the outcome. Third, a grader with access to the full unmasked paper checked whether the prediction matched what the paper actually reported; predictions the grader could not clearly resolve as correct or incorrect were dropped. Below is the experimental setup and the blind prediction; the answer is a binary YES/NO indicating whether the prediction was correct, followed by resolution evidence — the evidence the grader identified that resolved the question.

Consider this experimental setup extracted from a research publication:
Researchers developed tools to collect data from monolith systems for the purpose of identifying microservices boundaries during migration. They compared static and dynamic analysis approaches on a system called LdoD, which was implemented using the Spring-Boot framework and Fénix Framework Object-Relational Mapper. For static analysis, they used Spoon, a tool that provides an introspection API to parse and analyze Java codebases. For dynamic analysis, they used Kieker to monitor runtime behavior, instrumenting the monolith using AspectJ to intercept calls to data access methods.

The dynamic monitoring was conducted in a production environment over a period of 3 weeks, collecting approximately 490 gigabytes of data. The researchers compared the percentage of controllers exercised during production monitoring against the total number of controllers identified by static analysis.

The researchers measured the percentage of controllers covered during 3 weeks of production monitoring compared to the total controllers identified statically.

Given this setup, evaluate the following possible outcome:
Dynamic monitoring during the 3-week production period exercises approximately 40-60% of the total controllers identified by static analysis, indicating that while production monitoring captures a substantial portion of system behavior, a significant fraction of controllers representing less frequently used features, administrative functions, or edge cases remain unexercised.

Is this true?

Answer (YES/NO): YES